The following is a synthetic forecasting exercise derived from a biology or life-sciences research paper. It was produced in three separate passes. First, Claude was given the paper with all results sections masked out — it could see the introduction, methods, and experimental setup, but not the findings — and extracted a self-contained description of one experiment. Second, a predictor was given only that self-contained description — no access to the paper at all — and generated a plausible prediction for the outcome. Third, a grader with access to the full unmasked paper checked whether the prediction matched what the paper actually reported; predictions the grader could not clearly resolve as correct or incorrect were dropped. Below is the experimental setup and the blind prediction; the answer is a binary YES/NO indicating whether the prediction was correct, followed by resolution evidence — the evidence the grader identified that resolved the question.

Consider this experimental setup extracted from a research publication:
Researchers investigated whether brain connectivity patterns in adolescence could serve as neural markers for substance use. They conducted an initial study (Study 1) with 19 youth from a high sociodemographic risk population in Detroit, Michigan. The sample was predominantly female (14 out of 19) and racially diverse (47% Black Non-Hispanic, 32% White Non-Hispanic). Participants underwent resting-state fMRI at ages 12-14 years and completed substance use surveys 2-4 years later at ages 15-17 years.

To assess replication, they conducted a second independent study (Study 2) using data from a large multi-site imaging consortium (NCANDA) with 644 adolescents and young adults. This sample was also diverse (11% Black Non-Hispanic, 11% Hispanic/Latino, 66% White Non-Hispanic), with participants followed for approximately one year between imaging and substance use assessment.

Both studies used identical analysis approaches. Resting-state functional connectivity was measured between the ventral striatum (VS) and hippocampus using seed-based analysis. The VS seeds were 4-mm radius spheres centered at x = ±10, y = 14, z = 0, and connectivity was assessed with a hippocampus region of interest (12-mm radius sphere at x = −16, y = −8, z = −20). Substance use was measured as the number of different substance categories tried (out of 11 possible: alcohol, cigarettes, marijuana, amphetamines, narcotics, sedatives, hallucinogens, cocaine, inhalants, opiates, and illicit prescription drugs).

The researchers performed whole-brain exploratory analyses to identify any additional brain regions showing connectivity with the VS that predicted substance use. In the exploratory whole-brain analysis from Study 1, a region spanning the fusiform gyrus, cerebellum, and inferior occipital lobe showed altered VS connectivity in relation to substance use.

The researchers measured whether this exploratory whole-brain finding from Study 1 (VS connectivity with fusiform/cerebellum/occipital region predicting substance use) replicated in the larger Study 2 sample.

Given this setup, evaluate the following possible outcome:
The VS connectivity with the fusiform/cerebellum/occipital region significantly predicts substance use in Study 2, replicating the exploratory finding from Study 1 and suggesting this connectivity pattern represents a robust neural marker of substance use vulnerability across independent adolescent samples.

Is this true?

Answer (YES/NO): NO